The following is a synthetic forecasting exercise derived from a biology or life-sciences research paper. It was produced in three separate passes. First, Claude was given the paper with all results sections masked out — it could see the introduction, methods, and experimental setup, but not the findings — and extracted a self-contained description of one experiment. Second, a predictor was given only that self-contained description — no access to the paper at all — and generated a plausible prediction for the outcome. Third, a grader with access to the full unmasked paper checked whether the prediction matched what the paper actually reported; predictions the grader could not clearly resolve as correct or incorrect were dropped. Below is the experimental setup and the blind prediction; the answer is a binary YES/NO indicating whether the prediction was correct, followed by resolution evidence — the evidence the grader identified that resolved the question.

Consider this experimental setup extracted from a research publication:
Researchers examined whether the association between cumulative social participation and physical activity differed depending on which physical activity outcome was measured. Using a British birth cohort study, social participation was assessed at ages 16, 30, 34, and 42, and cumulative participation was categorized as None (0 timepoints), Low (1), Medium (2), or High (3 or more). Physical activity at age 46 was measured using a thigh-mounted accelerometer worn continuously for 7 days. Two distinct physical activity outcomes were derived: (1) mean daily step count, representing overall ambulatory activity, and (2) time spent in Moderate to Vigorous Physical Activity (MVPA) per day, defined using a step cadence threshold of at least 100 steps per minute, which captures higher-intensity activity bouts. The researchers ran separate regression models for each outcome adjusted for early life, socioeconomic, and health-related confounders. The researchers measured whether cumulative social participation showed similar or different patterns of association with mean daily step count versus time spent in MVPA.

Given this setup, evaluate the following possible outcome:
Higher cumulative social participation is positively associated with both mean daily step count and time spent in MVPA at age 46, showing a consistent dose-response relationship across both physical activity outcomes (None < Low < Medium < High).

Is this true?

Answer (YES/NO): NO